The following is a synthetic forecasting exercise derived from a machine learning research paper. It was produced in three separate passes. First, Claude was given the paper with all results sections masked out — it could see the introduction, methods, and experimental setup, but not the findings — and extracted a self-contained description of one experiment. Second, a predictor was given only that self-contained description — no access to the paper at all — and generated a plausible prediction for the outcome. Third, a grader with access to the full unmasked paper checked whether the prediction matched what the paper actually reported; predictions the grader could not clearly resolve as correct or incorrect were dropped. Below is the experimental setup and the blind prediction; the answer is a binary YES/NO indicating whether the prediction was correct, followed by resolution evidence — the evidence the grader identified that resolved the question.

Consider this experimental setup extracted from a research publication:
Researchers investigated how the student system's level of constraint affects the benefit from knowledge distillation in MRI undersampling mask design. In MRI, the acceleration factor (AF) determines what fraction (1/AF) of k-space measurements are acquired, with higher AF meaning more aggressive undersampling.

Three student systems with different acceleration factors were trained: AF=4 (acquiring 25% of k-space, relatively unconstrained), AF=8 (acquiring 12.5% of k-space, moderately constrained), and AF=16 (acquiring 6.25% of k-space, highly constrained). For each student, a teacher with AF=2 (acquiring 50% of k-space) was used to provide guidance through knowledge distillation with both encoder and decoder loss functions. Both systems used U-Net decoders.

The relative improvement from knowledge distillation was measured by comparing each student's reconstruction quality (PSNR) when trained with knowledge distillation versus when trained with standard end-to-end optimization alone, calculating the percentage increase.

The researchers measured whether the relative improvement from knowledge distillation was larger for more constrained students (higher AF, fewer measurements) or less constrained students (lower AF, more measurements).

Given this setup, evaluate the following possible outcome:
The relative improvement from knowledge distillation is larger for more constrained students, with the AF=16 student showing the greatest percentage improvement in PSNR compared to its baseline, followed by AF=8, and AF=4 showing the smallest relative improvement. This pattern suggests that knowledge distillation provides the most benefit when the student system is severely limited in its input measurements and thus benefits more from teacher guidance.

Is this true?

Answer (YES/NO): NO